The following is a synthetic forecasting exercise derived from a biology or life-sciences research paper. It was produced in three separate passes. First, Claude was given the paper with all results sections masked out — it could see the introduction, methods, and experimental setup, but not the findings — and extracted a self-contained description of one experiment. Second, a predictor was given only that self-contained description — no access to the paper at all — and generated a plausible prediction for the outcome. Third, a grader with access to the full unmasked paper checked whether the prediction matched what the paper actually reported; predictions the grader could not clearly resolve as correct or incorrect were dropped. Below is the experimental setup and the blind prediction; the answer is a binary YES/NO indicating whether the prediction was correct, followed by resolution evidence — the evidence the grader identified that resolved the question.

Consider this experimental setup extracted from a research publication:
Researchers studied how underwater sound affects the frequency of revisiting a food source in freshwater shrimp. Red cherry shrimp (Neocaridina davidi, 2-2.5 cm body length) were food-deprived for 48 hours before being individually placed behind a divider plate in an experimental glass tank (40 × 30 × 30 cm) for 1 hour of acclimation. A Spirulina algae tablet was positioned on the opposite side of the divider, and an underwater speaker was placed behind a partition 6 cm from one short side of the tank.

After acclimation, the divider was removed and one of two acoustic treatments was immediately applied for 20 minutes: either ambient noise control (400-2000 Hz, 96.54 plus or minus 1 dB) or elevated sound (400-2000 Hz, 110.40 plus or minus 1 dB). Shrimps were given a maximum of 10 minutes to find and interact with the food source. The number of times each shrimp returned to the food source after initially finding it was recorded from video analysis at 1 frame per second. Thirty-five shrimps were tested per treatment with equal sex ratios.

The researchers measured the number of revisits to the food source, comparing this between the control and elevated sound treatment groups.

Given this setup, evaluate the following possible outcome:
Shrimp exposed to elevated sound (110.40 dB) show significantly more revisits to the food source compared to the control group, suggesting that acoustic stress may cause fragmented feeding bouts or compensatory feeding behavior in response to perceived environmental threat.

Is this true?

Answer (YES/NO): NO